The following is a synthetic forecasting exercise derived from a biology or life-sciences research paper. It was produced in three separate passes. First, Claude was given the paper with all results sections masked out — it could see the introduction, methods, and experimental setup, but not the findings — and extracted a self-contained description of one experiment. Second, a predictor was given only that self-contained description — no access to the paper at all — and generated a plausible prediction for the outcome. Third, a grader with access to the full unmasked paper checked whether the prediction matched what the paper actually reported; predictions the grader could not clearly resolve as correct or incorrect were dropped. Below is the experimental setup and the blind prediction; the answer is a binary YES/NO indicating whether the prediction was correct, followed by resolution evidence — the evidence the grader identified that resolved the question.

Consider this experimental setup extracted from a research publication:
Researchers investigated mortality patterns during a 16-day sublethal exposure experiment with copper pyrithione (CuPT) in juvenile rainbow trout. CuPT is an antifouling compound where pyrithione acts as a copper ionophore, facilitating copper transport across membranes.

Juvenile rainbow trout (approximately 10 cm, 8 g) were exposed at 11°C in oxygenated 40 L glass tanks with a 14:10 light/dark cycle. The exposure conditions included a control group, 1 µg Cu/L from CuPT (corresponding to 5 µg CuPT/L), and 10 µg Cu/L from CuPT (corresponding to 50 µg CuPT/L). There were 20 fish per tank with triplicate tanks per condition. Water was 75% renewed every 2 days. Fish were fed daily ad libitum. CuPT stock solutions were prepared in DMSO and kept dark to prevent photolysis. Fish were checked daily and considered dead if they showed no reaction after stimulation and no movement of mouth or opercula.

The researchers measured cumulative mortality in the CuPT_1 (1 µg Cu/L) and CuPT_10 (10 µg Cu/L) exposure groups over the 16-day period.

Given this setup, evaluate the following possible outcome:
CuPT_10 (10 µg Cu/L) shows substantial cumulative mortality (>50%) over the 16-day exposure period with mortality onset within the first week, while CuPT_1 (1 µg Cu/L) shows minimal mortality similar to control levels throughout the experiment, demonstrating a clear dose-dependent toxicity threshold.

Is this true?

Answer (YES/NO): NO